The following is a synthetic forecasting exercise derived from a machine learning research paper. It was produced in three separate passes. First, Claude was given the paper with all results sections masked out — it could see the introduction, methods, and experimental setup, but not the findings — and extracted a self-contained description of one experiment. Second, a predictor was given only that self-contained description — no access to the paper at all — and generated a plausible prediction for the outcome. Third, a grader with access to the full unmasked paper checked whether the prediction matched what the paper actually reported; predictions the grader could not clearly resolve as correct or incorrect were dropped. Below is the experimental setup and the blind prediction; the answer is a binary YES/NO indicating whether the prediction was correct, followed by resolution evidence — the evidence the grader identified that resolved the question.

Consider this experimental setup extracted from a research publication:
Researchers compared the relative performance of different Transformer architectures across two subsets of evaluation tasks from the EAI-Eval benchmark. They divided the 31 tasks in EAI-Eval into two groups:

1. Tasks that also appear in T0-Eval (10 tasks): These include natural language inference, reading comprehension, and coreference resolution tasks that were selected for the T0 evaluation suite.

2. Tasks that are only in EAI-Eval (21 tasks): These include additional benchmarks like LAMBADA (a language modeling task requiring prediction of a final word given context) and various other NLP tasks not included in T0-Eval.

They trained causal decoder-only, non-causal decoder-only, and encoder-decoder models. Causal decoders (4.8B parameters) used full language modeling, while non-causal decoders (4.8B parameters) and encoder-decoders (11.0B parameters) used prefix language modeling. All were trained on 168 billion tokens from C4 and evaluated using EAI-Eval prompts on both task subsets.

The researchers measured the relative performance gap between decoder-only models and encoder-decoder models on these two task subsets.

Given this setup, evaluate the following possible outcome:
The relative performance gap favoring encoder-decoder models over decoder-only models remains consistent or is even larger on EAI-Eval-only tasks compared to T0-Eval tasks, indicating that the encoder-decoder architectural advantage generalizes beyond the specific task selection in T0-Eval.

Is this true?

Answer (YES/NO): NO